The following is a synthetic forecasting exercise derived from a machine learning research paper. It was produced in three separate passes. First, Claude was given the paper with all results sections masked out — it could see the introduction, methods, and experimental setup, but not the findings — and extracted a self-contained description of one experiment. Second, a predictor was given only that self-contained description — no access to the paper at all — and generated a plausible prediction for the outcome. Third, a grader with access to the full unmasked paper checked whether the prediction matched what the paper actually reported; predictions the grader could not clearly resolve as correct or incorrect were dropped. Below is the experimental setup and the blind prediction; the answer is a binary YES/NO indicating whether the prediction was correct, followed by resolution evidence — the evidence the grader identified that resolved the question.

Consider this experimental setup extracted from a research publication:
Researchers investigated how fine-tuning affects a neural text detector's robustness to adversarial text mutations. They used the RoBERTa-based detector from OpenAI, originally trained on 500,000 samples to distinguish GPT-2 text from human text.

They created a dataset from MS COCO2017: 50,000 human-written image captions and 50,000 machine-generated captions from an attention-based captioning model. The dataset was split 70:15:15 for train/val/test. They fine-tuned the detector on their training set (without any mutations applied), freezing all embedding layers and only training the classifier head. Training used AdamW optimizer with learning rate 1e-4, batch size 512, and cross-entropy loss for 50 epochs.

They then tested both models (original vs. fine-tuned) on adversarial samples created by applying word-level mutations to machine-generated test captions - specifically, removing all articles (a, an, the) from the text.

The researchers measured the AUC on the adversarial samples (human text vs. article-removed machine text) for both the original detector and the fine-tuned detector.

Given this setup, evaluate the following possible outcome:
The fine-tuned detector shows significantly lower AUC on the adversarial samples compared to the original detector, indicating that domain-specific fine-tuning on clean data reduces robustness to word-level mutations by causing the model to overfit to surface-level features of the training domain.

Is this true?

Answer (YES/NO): NO